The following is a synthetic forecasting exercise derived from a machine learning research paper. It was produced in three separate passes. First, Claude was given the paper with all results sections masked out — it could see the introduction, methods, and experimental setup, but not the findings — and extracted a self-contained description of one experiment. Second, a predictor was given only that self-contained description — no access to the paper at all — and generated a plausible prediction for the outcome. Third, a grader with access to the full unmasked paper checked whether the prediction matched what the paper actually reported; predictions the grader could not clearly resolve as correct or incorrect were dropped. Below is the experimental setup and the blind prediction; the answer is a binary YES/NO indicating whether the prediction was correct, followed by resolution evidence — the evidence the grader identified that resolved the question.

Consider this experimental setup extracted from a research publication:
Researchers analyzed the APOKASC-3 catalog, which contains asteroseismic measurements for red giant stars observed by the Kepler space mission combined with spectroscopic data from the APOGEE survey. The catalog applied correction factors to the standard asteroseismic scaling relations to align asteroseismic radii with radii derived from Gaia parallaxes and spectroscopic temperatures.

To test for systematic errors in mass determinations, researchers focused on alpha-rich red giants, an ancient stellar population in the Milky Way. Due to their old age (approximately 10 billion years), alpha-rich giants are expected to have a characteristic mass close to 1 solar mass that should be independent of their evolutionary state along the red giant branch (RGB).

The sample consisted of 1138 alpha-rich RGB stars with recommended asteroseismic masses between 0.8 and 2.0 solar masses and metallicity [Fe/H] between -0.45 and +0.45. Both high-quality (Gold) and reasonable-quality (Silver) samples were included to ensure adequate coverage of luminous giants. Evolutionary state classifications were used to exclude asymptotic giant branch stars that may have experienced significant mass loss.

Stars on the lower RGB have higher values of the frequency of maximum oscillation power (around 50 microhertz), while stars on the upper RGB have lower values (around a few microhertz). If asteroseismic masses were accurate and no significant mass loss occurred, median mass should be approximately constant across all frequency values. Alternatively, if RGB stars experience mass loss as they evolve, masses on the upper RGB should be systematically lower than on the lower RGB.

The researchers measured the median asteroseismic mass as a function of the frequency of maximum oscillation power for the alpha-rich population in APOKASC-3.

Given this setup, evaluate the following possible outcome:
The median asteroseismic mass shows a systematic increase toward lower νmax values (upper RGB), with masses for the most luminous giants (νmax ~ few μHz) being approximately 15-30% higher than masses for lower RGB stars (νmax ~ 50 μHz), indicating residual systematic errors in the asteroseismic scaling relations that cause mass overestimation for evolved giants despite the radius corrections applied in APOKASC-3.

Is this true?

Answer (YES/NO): NO